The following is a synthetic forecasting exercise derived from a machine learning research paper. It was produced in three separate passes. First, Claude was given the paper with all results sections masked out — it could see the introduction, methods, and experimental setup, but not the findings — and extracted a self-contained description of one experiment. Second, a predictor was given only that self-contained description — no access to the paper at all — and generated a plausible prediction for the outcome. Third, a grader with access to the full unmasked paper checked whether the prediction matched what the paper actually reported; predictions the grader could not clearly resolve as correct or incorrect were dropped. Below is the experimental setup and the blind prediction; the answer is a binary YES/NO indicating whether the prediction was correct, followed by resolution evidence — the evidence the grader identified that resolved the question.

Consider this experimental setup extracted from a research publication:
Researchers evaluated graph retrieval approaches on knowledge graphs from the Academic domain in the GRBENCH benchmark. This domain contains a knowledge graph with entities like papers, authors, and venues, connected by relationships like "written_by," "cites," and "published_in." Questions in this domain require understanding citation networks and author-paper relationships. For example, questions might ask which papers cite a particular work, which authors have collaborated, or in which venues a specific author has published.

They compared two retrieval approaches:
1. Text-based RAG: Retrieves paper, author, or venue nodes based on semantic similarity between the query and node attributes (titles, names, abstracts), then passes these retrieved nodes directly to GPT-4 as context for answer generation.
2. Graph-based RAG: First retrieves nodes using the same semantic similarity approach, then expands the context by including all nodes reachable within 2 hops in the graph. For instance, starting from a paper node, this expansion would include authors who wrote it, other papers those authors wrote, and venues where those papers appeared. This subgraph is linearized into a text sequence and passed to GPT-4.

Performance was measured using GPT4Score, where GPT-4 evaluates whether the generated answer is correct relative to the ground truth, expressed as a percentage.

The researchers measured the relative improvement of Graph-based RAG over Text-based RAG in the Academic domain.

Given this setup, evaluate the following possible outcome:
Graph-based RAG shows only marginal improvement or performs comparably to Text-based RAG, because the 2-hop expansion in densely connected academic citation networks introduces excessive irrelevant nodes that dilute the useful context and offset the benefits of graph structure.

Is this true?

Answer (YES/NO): NO